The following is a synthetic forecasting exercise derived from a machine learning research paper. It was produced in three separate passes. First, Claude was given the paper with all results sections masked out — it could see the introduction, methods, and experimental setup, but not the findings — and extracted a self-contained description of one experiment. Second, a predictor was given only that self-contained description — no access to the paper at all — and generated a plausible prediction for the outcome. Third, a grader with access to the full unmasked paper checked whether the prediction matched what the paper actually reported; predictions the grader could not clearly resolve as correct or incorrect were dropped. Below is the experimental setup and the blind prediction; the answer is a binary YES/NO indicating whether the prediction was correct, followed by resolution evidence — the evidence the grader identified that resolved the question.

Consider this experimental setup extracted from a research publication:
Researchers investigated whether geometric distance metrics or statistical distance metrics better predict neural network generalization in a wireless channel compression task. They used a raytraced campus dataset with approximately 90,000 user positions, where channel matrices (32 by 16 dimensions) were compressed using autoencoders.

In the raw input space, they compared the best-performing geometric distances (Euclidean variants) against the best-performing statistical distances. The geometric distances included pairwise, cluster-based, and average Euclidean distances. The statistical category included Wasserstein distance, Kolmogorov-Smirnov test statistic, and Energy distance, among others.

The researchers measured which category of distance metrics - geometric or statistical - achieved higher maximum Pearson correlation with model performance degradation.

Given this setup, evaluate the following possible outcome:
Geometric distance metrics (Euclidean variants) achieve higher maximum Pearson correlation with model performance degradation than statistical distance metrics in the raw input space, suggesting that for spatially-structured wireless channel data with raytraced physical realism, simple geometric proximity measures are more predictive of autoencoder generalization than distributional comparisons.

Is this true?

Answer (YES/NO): NO